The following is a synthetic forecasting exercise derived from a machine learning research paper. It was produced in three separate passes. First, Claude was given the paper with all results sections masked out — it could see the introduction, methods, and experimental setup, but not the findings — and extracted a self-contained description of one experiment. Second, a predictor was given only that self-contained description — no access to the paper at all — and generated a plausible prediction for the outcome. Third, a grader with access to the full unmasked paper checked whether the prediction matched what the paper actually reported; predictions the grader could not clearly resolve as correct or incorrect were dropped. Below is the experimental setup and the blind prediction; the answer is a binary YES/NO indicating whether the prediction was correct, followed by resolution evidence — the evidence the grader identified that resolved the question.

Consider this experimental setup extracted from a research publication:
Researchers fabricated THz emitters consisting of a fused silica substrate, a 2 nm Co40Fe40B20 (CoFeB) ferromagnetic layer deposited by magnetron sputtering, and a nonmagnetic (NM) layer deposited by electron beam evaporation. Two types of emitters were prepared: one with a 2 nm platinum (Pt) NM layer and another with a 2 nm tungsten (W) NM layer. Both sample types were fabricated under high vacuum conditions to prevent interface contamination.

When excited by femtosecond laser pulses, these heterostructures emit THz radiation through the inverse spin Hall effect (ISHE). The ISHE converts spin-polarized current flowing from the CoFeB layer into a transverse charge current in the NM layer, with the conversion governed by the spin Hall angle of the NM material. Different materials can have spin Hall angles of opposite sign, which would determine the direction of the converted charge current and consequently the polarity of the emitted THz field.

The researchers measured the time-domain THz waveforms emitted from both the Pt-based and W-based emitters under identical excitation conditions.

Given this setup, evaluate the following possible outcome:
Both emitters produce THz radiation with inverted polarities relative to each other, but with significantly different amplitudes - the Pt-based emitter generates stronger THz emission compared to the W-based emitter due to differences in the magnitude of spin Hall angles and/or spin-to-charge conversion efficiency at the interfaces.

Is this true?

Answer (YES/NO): YES